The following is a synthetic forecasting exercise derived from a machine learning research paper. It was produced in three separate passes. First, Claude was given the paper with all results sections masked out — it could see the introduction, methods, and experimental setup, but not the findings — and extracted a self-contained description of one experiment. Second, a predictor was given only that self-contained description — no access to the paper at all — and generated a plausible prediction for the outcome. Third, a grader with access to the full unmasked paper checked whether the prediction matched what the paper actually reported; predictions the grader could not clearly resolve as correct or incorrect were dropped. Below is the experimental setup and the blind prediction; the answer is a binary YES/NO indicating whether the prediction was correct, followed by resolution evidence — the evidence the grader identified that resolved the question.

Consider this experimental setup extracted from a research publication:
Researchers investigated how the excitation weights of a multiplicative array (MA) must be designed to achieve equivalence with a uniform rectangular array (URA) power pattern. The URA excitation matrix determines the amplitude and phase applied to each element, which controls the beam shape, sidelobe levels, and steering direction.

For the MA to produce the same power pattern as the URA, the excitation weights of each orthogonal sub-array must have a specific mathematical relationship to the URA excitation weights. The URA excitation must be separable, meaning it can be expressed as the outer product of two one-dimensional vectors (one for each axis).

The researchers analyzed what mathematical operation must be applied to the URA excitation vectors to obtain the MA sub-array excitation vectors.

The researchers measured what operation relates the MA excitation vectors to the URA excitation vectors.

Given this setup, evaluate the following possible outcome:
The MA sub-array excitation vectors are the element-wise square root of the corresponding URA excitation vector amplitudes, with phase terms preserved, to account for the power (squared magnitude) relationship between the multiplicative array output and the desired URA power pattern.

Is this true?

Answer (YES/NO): NO